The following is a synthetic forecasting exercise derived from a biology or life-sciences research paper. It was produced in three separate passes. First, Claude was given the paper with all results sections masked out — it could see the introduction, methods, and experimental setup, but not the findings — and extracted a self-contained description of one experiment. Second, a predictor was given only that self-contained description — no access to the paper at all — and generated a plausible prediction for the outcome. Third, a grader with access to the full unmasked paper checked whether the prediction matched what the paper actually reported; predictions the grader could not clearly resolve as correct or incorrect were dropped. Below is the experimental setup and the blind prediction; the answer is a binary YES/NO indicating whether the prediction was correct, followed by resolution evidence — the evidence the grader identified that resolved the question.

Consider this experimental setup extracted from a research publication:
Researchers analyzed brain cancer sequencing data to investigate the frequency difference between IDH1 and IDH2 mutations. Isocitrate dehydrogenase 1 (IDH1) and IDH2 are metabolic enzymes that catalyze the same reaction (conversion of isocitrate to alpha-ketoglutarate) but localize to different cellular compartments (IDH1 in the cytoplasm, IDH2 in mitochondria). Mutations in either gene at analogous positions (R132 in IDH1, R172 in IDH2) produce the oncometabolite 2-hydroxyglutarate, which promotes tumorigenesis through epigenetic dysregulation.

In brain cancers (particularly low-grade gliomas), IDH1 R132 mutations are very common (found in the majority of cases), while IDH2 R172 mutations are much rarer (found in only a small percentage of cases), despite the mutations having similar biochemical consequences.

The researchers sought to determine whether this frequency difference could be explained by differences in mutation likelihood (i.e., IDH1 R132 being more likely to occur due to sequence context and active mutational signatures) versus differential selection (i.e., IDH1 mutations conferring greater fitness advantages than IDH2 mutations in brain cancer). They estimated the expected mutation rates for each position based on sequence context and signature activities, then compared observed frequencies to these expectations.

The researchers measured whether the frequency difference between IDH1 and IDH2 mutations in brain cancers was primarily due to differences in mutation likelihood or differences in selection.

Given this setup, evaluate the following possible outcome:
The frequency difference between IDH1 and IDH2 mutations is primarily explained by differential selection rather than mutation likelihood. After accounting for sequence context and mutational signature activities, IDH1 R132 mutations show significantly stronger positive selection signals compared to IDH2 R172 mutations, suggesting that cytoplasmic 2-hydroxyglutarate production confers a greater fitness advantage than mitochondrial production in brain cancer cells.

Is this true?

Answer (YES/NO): YES